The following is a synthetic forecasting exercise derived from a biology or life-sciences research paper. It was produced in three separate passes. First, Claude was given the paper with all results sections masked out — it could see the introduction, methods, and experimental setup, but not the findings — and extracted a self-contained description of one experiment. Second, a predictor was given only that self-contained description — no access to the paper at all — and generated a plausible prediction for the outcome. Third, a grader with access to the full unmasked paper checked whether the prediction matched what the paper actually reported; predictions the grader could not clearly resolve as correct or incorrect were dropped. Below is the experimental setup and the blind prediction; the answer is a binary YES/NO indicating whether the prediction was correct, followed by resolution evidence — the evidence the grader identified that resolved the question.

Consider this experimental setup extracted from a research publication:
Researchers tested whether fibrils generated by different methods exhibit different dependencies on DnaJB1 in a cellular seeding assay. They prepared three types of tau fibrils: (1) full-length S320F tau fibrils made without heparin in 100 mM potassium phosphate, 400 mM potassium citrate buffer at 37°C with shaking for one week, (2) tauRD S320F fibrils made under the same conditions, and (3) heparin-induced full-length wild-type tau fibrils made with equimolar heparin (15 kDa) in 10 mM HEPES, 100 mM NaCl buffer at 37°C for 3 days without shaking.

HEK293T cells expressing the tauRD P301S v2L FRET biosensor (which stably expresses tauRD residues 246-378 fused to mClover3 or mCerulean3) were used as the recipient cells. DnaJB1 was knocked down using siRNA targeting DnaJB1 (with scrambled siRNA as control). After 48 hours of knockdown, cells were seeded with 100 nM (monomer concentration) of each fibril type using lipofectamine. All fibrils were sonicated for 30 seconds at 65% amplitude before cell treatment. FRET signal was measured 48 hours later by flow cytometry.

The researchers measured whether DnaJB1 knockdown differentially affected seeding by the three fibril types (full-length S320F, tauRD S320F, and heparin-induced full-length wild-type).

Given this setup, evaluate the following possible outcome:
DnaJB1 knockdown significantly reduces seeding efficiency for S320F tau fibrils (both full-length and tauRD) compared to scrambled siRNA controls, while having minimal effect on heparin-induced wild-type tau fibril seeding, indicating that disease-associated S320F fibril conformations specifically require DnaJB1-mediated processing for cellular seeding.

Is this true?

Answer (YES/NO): NO